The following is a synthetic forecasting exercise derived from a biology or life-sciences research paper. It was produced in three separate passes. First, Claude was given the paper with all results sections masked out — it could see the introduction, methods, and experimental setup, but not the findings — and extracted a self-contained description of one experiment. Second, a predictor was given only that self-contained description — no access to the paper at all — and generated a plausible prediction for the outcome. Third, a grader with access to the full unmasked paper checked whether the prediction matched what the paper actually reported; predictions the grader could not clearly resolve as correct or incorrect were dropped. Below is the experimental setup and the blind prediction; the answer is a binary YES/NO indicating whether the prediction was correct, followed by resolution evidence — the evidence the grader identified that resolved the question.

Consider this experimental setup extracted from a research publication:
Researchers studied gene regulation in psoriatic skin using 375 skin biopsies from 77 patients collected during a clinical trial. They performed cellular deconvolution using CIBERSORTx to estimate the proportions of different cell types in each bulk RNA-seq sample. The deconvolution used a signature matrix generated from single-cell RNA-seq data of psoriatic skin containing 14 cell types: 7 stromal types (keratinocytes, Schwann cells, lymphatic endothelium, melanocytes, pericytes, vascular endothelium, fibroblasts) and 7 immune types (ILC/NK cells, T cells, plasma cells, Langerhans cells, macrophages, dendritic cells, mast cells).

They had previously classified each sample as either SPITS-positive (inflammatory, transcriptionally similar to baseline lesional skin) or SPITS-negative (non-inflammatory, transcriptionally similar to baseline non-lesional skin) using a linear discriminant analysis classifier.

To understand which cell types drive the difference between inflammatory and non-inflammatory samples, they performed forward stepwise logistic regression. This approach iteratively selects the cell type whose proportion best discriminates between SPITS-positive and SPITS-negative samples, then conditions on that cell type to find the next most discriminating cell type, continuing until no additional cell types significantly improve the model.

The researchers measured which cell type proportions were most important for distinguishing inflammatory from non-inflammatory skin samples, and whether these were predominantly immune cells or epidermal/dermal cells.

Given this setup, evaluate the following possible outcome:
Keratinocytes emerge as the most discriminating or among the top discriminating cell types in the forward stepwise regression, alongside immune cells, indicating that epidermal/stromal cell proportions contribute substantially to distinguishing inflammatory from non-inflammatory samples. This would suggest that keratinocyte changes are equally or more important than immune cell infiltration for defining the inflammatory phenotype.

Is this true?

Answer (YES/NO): YES